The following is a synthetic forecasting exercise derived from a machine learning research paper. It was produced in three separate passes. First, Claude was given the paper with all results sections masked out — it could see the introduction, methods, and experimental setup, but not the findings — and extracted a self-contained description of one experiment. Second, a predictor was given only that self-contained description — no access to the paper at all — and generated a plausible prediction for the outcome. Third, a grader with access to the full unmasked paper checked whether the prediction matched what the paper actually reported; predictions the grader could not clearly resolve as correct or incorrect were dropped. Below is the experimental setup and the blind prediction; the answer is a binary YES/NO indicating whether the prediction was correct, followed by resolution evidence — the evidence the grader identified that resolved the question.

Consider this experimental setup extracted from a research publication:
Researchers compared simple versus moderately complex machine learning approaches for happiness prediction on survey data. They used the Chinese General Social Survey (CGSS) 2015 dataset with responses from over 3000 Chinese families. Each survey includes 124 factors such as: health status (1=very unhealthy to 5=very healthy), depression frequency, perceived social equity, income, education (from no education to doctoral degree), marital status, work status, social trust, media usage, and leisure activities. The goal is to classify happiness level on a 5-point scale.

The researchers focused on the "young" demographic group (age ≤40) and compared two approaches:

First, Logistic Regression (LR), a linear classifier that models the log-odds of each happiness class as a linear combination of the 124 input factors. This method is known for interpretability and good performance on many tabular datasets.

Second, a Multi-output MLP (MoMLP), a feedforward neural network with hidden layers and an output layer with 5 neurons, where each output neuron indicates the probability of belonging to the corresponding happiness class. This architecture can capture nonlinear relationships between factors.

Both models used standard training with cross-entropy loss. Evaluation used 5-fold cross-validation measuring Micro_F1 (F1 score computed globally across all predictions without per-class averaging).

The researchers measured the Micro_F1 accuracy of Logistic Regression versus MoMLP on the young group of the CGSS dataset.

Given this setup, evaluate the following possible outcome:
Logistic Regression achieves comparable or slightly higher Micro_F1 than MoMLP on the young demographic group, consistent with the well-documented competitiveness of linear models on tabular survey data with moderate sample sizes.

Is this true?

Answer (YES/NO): NO